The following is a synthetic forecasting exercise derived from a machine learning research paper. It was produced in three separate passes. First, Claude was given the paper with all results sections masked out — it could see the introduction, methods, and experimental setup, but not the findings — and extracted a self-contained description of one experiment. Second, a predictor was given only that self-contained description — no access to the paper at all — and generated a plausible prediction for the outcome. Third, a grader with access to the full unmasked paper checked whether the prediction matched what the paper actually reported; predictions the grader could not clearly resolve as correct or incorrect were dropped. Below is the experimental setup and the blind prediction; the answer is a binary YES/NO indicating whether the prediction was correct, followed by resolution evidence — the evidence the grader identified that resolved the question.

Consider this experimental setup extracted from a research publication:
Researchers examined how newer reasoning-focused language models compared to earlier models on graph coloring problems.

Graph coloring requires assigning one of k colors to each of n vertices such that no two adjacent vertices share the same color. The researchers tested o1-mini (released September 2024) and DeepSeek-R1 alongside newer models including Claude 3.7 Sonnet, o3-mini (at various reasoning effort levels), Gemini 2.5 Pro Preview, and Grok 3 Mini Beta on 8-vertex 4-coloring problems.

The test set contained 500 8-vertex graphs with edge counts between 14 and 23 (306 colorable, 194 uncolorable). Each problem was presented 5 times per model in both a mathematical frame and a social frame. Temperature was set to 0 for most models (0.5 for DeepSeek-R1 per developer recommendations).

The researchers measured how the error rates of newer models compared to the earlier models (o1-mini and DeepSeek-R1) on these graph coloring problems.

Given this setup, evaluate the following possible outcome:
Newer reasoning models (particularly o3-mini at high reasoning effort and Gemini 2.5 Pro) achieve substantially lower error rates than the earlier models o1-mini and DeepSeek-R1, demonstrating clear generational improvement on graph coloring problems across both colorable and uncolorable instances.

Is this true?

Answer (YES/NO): NO